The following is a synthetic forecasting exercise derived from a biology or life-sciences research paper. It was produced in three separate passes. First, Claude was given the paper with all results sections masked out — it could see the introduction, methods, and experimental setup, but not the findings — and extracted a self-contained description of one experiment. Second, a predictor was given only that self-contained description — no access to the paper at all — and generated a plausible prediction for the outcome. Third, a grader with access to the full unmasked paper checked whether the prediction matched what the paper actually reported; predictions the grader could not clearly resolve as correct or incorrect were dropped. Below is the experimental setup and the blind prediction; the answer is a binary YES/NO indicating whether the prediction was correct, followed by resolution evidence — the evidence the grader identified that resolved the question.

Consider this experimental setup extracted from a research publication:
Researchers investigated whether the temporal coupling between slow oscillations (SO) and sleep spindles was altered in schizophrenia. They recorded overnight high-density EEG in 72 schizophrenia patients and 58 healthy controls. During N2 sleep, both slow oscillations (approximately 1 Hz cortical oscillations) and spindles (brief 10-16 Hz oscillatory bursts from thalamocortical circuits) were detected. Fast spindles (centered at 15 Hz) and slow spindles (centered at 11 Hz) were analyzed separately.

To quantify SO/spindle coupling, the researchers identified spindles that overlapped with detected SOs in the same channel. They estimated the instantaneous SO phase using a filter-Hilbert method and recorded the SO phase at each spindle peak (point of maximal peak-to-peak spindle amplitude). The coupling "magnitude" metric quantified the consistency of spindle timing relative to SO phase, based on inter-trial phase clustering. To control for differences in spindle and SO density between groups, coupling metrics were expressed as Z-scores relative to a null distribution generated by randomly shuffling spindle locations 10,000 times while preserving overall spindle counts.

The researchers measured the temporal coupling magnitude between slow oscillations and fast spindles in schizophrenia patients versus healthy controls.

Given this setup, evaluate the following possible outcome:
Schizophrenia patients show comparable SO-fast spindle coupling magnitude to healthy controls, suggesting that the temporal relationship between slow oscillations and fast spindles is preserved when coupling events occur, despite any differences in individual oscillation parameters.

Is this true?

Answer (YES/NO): YES